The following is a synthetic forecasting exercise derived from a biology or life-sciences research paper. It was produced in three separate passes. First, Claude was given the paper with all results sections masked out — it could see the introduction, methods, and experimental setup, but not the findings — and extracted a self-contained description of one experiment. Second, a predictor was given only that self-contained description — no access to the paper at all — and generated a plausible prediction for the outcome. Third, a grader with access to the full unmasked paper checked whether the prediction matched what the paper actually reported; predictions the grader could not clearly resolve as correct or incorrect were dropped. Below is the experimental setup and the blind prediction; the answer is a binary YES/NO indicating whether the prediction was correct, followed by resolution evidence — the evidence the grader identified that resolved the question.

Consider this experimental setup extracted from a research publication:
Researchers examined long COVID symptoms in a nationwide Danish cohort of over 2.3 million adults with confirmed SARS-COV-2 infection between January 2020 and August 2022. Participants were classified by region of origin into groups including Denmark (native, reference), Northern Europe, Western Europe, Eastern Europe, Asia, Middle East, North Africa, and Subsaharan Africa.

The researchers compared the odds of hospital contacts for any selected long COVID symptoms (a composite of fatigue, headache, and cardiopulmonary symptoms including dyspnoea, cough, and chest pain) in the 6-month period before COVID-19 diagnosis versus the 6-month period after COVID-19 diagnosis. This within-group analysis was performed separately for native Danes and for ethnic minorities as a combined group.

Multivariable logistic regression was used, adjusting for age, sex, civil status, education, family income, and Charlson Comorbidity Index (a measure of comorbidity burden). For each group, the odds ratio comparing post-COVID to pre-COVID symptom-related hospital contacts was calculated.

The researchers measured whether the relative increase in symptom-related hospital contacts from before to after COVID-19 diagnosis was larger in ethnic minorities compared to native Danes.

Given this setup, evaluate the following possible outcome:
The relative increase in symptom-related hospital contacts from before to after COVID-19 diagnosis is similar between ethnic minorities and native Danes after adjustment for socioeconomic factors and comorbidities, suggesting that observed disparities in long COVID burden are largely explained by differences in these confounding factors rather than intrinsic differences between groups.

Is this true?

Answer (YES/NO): NO